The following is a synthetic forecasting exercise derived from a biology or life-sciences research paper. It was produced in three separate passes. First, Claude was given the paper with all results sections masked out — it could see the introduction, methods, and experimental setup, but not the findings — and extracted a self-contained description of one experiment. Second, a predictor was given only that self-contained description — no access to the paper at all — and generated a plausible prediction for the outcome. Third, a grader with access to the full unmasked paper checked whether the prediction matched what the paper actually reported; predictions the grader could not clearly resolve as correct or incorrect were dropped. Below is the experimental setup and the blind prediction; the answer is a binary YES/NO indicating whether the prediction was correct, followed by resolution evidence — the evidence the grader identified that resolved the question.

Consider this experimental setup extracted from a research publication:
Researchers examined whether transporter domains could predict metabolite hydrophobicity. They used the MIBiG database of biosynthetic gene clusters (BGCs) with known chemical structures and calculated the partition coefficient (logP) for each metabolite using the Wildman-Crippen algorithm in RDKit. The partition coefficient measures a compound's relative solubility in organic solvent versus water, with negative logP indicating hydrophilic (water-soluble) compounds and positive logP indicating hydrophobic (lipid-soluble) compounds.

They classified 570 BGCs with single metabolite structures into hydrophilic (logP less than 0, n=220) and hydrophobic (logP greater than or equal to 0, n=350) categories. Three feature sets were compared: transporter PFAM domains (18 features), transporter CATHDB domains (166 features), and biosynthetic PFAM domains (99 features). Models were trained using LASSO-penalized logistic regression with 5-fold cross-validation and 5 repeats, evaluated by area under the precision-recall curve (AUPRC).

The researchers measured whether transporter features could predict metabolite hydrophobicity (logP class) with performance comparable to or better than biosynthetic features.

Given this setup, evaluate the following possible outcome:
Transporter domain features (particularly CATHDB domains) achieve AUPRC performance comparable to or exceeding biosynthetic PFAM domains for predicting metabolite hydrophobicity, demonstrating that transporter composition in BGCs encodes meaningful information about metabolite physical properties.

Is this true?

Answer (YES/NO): NO